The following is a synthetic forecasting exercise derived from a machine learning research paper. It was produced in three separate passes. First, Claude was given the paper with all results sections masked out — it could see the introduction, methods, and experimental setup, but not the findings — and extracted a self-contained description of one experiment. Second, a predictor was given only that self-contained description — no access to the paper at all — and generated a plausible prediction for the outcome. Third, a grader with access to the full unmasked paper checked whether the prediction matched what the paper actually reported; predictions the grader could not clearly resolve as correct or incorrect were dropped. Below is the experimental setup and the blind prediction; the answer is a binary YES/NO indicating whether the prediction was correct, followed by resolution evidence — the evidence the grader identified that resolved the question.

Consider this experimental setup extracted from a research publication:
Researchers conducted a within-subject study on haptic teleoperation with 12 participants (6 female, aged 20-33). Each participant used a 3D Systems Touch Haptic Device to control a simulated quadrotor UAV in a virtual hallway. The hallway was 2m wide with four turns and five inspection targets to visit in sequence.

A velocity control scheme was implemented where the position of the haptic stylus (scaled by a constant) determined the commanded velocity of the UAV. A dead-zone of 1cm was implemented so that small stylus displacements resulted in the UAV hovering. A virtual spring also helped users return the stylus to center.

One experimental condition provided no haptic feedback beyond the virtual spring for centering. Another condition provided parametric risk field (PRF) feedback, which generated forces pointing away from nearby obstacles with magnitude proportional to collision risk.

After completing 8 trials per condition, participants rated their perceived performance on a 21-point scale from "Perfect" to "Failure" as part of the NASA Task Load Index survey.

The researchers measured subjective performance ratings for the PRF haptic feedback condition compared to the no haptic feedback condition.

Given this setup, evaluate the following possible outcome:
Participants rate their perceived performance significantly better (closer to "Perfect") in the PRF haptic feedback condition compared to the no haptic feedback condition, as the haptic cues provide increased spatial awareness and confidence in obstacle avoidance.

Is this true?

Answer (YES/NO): NO